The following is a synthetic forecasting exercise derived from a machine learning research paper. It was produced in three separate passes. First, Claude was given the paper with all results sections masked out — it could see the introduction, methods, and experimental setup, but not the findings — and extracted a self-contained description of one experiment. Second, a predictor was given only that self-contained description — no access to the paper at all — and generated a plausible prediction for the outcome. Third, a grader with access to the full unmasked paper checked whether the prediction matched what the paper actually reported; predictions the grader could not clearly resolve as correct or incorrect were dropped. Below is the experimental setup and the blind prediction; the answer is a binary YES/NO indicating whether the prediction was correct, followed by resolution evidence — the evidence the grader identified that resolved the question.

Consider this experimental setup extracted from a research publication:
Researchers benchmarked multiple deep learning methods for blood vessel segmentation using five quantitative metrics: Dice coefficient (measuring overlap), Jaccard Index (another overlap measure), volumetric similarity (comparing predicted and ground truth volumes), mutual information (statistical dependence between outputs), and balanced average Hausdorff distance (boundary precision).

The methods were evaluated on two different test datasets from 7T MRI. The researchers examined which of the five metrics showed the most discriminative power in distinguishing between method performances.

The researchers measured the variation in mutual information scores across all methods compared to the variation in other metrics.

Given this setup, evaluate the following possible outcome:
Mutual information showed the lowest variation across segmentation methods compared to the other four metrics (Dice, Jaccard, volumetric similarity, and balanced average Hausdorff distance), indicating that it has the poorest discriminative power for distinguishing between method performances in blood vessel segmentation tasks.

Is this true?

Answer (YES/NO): YES